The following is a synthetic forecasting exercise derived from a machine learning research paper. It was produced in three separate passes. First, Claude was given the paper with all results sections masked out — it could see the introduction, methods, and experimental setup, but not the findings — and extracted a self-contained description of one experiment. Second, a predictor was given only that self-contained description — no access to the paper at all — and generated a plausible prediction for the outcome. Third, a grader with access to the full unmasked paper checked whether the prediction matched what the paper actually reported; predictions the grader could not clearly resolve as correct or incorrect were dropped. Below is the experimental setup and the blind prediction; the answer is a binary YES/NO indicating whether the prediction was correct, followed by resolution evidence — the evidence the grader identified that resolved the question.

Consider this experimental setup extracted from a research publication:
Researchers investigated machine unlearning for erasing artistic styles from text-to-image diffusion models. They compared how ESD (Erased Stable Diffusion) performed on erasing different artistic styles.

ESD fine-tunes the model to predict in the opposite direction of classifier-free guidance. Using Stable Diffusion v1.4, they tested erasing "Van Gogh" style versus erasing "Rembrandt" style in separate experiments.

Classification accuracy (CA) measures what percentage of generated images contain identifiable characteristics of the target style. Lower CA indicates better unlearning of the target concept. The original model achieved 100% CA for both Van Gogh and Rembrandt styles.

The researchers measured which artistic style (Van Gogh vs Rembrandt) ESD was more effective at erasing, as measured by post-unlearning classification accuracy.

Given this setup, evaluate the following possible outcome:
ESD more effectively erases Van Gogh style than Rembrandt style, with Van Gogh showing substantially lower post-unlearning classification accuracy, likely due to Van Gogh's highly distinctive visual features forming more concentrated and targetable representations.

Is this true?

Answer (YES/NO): NO